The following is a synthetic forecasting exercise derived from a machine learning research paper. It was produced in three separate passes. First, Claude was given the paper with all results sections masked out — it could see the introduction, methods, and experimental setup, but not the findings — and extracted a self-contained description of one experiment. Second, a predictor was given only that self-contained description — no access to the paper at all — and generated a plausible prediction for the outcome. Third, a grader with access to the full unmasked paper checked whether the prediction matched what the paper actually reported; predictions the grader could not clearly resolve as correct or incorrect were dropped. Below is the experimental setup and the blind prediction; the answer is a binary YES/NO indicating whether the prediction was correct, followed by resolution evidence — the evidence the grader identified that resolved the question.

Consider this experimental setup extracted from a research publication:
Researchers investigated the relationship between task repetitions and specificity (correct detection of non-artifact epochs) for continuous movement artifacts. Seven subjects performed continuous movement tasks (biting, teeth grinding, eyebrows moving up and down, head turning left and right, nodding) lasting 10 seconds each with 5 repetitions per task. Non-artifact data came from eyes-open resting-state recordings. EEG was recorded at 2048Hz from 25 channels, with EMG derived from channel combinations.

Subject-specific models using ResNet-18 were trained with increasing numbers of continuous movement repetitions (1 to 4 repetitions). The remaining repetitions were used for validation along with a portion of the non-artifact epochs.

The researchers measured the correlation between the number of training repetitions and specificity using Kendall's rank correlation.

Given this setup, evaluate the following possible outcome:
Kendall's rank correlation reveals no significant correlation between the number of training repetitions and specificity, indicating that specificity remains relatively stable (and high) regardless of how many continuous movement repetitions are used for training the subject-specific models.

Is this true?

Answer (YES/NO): YES